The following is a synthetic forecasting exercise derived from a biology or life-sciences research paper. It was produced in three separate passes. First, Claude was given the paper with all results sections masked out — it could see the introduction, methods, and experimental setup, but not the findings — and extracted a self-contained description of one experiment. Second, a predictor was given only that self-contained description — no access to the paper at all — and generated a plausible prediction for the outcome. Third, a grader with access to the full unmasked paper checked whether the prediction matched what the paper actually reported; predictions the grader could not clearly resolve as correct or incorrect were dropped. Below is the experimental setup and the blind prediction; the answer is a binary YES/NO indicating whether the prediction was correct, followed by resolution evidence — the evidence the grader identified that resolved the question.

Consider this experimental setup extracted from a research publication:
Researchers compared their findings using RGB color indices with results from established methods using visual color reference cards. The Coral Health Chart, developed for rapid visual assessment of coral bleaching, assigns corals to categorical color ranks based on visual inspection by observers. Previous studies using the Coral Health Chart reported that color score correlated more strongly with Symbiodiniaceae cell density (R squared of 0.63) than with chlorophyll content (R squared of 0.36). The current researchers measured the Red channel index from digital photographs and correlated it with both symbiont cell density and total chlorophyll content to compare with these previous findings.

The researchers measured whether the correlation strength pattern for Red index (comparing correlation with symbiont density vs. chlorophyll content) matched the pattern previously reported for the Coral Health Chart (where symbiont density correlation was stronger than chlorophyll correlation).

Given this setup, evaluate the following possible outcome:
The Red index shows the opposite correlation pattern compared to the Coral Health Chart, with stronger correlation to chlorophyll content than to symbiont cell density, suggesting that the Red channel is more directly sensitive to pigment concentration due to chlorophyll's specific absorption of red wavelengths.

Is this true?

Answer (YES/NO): YES